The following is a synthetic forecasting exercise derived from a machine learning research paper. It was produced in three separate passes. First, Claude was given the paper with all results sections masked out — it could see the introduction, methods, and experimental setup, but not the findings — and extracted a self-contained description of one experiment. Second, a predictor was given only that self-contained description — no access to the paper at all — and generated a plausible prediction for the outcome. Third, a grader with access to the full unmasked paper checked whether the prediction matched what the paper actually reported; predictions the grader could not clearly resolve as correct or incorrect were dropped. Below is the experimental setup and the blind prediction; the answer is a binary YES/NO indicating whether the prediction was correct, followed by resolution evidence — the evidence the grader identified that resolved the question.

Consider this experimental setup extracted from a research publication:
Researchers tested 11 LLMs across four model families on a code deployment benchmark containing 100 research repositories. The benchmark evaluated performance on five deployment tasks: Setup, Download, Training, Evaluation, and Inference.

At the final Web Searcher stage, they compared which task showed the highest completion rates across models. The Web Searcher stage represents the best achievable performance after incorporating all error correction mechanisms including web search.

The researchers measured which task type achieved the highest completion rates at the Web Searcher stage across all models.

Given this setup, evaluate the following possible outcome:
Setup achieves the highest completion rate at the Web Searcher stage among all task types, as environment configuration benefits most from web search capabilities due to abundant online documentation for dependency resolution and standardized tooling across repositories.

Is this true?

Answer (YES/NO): NO